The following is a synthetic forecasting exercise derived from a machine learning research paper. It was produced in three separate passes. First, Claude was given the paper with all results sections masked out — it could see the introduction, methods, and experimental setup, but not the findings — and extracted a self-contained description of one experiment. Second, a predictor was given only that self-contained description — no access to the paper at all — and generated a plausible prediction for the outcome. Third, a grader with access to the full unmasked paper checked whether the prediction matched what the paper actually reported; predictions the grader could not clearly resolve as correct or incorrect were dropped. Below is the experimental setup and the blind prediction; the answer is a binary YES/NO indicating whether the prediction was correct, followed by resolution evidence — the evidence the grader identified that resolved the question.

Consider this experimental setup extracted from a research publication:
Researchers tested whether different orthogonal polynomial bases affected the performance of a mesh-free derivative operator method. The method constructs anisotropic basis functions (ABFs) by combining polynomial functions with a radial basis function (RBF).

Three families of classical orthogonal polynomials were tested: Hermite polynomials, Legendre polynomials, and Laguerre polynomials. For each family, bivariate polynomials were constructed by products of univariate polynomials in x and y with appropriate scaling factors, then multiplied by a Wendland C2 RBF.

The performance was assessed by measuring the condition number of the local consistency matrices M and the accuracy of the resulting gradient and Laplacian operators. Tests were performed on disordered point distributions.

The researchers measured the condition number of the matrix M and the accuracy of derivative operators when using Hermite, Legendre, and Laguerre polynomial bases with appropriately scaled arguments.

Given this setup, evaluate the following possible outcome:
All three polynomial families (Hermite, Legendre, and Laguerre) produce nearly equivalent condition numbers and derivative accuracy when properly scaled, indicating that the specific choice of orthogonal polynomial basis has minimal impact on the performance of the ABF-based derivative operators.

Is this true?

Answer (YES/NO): YES